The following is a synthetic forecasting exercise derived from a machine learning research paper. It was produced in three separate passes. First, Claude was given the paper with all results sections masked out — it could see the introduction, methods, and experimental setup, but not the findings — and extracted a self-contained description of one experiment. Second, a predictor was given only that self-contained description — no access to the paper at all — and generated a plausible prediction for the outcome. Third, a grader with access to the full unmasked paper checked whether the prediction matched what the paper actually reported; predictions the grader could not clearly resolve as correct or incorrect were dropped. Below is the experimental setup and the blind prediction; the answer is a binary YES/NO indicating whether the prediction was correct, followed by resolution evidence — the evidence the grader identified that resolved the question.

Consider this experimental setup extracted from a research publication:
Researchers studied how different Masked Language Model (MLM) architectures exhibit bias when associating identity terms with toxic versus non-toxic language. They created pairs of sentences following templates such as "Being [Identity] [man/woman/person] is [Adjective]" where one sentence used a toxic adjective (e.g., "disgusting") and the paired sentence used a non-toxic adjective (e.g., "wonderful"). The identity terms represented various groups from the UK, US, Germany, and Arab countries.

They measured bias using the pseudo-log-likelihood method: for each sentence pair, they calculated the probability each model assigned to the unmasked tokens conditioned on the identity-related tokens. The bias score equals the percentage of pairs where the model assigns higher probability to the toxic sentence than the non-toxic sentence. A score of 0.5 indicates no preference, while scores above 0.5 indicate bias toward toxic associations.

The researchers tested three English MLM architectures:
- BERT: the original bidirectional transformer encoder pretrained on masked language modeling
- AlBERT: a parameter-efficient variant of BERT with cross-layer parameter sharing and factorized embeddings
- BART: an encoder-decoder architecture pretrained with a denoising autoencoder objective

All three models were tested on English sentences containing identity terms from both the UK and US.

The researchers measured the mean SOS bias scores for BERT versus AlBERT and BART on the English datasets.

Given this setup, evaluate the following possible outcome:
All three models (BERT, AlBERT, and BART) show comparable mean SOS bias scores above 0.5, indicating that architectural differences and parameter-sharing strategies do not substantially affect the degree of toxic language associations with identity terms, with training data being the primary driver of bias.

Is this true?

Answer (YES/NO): NO